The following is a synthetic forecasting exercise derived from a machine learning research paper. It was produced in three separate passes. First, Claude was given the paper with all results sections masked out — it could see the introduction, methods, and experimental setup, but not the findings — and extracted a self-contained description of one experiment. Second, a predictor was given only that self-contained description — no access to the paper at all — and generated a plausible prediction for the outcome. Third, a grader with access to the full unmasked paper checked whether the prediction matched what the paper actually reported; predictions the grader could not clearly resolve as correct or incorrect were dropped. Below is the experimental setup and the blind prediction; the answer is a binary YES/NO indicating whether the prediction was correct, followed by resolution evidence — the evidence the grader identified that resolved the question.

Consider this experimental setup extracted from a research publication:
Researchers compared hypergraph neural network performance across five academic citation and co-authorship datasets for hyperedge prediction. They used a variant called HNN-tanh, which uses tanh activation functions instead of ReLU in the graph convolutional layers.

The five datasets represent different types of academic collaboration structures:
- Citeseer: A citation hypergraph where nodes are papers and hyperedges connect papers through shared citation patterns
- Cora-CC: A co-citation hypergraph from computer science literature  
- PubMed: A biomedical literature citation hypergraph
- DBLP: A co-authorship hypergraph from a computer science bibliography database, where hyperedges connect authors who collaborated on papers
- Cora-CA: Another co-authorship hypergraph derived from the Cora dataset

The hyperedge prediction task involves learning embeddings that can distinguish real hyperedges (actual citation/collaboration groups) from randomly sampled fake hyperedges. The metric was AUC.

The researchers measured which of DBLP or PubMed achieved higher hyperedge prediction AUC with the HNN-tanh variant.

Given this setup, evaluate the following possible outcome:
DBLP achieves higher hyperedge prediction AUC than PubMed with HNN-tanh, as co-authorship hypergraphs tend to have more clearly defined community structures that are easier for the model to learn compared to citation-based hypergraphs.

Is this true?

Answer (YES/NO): YES